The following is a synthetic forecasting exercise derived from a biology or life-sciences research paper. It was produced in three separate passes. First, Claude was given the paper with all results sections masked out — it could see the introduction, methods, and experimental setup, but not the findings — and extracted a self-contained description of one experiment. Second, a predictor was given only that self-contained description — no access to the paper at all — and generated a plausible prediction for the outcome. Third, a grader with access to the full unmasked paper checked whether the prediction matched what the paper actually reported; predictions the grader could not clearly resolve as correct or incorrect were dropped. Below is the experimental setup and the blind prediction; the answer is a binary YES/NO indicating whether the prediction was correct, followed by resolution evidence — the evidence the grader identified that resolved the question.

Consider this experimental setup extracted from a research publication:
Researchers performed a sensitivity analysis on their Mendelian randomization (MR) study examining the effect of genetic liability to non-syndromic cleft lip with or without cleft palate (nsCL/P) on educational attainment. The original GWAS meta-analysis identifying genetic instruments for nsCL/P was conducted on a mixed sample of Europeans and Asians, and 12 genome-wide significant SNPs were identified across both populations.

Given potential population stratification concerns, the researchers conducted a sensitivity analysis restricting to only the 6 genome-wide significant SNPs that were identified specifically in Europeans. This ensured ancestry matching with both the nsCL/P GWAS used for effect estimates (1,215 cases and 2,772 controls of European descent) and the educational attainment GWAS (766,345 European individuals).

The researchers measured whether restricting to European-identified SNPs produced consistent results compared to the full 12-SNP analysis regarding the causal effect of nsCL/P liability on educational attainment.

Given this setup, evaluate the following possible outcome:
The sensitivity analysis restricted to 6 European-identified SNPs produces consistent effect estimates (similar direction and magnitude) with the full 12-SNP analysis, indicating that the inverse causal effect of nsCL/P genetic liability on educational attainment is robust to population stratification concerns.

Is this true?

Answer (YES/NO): YES